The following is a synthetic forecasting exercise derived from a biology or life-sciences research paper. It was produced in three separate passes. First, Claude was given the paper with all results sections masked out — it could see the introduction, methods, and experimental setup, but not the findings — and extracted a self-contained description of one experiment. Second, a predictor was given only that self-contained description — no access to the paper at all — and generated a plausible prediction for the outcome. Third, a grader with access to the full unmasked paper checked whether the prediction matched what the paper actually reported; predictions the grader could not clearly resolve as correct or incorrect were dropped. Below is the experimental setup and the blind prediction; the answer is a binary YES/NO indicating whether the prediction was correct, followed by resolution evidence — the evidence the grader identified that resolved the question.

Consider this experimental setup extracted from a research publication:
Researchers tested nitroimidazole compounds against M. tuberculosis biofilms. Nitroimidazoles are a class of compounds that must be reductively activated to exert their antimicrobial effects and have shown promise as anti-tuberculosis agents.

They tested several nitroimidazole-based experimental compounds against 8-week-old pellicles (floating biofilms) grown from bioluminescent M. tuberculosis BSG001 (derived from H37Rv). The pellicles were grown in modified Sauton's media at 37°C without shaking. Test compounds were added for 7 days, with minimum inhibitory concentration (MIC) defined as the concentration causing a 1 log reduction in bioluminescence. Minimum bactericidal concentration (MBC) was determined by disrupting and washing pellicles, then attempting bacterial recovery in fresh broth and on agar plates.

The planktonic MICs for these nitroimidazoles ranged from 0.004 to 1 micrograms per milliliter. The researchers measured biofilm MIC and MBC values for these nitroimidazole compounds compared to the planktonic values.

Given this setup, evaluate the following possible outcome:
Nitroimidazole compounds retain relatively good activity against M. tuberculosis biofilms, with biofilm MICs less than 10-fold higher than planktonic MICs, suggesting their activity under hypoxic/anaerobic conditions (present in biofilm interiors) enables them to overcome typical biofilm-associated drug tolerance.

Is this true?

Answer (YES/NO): NO